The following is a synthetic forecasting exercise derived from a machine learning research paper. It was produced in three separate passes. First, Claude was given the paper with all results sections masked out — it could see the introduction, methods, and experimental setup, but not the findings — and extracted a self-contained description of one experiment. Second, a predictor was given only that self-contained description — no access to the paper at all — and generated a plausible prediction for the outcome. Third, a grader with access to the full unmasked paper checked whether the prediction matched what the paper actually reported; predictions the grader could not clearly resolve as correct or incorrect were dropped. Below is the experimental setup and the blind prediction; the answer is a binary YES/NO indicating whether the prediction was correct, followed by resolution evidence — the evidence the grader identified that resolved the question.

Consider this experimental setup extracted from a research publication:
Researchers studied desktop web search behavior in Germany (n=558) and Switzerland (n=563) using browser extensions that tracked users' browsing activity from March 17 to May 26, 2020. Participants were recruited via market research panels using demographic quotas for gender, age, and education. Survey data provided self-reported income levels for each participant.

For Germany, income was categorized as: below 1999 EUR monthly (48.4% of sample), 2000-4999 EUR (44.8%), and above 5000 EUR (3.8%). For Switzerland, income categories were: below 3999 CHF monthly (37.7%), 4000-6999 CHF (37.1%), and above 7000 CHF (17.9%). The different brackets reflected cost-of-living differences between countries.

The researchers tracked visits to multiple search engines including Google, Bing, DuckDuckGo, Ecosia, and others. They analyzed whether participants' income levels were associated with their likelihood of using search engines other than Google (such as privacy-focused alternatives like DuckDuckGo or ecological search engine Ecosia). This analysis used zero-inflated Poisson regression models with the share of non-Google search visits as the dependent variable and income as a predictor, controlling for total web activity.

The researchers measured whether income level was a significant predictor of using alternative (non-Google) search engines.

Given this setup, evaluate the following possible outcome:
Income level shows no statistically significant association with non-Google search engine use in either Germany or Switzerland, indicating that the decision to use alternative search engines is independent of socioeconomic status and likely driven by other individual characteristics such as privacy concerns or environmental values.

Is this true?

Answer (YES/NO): NO